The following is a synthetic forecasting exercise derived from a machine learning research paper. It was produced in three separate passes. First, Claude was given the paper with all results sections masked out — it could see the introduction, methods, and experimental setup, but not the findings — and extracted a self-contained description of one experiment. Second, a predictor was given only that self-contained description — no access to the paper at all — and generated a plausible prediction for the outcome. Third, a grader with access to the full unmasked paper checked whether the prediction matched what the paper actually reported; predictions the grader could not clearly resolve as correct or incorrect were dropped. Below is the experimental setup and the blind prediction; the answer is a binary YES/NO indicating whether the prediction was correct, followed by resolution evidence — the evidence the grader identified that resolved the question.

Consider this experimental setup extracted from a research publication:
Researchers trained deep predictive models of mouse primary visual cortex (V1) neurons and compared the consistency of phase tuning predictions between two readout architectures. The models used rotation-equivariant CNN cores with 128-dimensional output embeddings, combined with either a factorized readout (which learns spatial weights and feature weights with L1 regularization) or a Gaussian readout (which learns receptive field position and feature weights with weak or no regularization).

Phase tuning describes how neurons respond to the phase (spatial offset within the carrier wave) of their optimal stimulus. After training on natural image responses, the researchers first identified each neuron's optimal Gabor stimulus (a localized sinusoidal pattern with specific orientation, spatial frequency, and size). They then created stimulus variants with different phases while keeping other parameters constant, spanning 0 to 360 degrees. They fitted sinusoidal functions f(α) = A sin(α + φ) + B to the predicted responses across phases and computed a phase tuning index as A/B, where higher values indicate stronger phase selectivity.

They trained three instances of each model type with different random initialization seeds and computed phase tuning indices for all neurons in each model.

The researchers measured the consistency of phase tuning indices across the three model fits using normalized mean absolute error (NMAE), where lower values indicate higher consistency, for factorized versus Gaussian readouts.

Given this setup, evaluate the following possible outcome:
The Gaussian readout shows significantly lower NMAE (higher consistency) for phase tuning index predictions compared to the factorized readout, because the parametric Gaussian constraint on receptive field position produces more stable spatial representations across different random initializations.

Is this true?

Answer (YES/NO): NO